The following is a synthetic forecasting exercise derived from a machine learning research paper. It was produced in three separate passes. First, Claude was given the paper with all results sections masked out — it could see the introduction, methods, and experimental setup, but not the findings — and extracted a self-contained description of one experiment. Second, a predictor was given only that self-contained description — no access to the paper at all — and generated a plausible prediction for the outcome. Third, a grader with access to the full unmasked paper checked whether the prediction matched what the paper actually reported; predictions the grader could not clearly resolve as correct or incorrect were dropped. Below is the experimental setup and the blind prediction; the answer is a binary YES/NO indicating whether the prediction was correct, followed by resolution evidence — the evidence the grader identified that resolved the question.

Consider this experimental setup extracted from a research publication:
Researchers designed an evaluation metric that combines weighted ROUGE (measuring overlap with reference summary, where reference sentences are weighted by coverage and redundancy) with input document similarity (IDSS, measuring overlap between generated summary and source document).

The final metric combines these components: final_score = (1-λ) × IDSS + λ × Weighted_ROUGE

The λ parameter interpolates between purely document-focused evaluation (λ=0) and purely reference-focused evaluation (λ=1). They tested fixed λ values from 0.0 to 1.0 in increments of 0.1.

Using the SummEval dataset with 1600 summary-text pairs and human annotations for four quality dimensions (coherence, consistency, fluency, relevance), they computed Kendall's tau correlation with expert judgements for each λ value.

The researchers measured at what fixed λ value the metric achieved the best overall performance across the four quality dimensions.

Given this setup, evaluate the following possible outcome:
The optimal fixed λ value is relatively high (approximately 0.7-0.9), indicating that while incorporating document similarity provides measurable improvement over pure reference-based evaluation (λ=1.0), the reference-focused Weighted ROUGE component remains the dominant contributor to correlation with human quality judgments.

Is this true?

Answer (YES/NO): NO